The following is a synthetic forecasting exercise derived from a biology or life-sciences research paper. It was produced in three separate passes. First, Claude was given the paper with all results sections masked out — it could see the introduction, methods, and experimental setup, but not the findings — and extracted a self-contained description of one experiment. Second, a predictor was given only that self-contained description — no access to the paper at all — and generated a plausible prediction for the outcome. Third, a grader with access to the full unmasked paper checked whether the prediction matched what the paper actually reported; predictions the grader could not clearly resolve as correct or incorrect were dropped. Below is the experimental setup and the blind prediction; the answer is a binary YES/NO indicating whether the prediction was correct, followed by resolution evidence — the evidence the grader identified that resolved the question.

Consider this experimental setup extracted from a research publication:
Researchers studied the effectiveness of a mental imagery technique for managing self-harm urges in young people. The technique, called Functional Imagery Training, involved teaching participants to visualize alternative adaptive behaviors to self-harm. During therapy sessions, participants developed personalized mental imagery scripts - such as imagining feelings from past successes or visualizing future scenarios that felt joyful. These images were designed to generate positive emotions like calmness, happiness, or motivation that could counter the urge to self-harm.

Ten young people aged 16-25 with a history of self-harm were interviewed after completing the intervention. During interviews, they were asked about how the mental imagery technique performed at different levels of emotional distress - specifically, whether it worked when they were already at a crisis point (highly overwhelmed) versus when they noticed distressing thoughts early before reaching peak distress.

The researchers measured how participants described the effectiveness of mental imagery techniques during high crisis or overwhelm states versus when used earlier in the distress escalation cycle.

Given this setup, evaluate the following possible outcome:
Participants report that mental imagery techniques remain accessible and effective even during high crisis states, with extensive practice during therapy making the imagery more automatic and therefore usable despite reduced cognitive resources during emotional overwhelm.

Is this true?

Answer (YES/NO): NO